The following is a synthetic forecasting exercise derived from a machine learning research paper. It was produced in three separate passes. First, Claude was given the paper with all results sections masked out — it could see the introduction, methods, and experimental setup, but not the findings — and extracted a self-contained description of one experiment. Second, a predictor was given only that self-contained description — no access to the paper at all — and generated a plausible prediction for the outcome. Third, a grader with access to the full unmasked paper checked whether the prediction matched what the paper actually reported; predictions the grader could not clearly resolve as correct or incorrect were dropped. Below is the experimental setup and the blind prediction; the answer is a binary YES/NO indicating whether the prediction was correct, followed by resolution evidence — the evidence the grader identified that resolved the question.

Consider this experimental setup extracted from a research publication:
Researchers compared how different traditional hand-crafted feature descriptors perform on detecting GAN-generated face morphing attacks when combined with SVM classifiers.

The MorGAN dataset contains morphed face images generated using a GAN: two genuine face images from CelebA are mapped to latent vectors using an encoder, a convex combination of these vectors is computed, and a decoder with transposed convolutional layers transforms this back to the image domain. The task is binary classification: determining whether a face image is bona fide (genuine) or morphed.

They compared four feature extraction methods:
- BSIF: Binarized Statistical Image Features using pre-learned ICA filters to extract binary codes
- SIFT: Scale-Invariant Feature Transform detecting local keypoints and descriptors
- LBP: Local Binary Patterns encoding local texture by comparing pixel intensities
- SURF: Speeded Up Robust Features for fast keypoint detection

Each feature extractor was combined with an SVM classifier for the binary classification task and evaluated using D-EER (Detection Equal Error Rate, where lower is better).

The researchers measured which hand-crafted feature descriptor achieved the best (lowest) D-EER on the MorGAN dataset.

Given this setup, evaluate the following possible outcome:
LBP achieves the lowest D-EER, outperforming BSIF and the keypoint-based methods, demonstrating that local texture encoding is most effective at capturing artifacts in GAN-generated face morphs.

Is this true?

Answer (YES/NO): NO